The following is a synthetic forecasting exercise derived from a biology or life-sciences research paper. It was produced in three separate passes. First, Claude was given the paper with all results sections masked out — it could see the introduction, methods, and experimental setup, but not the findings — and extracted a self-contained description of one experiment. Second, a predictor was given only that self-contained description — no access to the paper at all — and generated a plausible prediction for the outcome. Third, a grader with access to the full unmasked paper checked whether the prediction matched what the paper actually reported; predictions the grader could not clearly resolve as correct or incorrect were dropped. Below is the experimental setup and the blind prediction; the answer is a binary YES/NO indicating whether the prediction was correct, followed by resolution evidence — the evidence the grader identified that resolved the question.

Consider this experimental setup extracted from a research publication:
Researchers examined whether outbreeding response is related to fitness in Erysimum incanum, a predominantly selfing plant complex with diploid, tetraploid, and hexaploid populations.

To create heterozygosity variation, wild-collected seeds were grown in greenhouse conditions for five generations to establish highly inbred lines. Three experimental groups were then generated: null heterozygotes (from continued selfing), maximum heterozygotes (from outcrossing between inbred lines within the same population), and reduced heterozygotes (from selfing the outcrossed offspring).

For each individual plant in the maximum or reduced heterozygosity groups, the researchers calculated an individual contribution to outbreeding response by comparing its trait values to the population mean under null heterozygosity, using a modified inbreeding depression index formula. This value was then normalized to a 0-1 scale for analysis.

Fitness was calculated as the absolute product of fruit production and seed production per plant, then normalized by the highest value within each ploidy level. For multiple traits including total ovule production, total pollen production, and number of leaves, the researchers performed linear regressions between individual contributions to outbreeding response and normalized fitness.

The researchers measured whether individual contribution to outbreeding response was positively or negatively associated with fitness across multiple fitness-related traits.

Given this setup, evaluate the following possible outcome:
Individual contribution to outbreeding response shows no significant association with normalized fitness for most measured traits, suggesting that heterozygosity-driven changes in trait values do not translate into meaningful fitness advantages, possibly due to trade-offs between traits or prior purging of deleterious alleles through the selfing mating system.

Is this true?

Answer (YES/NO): NO